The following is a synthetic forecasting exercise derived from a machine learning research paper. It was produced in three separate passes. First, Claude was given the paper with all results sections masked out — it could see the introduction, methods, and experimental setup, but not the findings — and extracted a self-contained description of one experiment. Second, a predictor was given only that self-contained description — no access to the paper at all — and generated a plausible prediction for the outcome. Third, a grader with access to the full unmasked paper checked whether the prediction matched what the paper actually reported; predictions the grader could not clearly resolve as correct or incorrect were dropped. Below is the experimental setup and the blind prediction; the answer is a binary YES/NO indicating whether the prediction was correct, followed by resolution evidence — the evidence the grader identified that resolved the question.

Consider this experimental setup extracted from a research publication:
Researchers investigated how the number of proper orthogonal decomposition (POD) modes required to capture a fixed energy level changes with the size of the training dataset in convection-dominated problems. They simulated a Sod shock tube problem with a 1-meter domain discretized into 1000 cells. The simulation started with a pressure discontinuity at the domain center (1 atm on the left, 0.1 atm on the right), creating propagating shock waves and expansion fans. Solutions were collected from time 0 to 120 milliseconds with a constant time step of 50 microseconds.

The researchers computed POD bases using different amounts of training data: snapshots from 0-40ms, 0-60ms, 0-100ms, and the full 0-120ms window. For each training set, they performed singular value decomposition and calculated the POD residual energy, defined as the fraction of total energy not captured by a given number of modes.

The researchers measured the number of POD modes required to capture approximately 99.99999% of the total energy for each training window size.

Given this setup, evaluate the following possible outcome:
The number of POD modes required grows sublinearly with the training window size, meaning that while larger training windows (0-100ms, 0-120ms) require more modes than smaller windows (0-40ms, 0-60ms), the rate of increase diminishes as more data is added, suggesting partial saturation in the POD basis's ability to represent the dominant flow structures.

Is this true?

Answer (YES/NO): YES